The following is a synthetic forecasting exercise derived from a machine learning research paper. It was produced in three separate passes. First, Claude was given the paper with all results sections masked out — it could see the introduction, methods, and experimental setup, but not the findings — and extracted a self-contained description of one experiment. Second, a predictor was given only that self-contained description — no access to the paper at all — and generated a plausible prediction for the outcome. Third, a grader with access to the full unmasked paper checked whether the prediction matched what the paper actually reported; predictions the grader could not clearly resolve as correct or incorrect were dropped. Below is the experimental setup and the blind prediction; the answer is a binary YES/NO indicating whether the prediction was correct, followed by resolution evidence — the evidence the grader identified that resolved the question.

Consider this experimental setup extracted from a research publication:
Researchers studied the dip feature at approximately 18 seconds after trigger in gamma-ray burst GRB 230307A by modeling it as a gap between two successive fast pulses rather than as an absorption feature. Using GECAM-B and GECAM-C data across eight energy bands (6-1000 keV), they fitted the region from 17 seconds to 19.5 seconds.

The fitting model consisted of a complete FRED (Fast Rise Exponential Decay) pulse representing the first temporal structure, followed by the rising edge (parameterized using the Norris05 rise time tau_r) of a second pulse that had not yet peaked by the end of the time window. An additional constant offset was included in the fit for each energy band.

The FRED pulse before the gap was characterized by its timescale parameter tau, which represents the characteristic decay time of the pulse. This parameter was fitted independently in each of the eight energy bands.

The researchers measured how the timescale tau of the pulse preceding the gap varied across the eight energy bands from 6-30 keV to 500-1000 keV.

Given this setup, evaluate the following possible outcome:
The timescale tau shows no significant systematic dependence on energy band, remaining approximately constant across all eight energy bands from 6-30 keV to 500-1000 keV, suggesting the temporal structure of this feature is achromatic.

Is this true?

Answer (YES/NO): NO